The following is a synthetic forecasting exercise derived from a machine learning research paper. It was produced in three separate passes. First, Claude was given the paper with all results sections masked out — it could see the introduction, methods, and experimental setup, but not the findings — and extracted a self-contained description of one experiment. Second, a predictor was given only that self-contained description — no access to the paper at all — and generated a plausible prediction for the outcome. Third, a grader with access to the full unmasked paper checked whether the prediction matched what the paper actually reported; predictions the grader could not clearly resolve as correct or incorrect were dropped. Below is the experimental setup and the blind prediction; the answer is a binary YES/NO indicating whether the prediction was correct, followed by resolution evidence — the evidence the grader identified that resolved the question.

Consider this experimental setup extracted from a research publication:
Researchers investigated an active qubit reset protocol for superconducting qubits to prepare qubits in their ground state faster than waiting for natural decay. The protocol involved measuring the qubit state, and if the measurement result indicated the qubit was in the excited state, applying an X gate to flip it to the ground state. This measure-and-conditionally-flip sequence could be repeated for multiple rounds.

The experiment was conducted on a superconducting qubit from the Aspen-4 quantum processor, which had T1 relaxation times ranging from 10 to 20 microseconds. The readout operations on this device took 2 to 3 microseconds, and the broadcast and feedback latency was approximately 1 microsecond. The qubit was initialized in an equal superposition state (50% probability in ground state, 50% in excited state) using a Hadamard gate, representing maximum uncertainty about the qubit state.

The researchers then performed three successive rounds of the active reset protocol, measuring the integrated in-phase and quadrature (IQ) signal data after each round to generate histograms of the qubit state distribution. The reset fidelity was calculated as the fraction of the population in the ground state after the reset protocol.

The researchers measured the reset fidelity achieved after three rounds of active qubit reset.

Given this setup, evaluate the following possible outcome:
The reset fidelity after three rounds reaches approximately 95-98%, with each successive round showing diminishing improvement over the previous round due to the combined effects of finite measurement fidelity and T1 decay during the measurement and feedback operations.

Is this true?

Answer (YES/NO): NO